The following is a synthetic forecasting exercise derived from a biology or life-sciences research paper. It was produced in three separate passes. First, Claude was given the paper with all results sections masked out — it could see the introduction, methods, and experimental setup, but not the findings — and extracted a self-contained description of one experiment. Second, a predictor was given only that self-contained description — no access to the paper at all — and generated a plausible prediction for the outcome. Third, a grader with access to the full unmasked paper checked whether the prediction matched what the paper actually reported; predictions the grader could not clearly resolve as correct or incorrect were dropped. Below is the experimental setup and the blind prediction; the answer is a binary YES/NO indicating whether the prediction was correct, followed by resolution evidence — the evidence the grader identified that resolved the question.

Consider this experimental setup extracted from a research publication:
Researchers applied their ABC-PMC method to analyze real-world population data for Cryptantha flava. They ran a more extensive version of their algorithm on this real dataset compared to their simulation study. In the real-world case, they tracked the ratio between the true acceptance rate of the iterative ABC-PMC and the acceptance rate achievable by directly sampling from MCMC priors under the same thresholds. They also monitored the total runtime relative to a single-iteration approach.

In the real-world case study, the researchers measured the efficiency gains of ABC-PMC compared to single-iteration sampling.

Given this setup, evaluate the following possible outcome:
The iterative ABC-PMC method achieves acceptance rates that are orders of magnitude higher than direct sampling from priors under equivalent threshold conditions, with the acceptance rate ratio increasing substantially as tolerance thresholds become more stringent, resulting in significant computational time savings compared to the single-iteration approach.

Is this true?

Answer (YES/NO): YES